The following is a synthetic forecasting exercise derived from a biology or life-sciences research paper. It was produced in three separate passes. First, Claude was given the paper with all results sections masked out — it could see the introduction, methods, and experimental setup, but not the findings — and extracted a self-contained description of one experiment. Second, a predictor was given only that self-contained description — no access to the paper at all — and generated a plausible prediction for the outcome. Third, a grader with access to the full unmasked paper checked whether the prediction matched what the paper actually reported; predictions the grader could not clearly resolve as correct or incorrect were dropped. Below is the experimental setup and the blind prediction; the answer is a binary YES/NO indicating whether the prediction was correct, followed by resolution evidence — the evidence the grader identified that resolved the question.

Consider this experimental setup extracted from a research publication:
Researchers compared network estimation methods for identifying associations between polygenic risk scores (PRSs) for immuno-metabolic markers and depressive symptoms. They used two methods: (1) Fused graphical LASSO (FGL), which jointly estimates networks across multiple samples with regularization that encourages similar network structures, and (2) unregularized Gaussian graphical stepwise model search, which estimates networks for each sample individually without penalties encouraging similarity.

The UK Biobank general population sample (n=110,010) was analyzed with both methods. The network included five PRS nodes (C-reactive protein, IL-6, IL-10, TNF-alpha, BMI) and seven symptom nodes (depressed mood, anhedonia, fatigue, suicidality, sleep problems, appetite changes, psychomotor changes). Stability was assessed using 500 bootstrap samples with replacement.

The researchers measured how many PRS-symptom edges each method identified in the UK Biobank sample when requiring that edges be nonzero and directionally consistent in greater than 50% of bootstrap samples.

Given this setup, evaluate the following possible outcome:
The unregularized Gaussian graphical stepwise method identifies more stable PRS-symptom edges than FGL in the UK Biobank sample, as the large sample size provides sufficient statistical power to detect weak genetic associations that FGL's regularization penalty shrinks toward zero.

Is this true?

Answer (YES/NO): NO